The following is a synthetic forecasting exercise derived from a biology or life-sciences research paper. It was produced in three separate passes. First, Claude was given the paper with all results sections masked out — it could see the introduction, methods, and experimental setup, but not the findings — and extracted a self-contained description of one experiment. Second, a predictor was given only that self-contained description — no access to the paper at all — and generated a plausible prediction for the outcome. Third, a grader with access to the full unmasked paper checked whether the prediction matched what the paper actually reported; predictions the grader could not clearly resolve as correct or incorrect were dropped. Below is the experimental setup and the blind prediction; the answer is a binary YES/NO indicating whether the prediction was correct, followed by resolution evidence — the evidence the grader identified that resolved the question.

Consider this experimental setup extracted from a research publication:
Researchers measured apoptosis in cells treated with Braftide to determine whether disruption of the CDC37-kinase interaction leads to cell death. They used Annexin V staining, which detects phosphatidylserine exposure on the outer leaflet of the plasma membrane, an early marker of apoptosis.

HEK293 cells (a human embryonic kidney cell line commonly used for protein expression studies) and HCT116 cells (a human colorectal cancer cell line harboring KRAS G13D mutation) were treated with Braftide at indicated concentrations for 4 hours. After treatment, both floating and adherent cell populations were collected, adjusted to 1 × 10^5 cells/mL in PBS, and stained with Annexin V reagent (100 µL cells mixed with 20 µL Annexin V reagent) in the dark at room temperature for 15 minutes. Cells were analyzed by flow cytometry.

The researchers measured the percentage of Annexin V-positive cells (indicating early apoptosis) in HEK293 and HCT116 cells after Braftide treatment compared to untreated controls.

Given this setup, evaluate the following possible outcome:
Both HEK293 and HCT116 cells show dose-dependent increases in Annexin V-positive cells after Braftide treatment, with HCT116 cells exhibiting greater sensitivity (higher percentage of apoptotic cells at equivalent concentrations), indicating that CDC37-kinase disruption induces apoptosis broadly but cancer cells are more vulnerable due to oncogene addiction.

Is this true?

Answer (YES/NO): YES